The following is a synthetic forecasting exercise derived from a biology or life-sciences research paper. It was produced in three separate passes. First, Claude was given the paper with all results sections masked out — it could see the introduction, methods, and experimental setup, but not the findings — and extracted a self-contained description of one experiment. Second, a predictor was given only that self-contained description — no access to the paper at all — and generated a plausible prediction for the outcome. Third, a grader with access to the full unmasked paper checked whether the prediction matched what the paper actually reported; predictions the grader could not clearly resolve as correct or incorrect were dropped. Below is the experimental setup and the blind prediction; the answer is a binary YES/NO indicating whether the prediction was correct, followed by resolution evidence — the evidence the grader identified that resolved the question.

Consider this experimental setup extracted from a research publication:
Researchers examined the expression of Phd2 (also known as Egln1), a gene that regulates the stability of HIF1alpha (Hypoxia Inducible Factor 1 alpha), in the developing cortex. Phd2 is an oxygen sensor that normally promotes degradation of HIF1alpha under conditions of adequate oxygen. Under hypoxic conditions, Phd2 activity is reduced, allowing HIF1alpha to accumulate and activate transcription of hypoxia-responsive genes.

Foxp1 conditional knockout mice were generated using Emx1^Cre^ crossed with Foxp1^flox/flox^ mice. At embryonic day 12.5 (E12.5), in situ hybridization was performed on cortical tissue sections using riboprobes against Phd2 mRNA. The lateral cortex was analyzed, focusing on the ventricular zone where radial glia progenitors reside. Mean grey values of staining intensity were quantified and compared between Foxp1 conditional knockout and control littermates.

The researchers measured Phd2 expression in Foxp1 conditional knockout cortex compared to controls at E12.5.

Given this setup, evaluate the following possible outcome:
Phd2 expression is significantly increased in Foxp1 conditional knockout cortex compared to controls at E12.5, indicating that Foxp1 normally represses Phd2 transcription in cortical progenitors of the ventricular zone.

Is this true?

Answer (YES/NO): YES